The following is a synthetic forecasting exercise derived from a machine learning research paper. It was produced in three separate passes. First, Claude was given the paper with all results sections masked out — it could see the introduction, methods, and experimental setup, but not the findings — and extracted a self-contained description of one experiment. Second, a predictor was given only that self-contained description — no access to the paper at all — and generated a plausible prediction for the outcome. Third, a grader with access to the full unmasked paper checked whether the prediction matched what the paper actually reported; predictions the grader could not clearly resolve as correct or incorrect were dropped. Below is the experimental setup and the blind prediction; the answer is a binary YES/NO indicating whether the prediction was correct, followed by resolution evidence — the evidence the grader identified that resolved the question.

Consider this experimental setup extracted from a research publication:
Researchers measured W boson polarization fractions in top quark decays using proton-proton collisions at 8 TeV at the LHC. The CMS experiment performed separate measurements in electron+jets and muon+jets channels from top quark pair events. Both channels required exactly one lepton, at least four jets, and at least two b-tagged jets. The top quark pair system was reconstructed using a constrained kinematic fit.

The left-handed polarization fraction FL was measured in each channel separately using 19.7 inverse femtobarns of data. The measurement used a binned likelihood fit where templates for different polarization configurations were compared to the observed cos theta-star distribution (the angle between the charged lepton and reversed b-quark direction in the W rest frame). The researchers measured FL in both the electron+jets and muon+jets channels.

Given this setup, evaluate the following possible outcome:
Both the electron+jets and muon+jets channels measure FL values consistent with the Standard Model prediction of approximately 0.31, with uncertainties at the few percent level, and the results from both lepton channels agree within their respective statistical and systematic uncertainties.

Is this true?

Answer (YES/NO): YES